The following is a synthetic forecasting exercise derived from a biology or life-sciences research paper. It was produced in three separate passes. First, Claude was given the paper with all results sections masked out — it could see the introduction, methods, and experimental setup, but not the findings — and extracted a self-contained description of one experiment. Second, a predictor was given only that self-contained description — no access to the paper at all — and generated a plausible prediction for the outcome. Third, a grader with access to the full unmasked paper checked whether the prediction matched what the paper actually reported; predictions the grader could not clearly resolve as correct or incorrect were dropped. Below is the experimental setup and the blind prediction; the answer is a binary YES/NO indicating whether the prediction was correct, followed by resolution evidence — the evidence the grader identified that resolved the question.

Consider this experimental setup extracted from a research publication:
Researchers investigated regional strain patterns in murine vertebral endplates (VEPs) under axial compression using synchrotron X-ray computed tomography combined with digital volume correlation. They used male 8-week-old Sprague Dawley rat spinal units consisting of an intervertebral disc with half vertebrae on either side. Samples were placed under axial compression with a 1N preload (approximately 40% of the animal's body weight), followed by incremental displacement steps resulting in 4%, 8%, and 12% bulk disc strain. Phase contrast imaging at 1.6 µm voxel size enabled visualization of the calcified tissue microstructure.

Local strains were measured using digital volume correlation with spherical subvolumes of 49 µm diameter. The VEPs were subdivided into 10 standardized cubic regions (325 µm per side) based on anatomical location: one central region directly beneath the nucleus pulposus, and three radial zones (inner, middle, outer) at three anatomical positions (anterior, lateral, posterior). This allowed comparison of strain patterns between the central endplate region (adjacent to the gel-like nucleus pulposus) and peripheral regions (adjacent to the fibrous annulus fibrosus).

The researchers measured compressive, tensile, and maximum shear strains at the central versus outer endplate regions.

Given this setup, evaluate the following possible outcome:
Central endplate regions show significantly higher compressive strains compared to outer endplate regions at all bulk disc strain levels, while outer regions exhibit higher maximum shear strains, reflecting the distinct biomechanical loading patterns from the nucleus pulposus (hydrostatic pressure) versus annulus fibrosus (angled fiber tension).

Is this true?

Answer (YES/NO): NO